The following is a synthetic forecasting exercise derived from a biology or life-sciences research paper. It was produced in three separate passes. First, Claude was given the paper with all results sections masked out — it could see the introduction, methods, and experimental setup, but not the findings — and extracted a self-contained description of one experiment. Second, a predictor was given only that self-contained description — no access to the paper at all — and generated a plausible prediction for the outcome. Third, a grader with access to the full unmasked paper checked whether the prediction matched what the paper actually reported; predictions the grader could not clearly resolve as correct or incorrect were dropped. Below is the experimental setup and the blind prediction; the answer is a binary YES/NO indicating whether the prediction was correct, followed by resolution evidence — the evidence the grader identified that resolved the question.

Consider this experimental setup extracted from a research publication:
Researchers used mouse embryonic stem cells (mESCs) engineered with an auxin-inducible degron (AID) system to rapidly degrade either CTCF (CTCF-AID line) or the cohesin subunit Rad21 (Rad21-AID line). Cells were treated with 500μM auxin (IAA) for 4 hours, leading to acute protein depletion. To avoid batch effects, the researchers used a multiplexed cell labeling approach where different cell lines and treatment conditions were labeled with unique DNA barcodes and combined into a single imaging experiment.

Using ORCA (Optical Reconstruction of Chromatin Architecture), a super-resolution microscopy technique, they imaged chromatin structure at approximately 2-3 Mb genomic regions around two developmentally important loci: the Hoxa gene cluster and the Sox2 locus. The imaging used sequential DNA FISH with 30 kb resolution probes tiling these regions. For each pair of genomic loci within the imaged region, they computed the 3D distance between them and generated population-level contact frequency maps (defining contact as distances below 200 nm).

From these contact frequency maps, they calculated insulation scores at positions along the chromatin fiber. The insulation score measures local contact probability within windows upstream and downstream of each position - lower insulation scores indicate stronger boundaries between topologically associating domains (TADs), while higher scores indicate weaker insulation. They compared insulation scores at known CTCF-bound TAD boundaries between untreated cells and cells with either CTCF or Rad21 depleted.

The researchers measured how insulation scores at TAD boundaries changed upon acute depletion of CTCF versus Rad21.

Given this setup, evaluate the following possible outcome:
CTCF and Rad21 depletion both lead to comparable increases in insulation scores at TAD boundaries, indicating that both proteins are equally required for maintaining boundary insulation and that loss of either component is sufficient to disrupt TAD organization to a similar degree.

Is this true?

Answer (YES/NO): NO